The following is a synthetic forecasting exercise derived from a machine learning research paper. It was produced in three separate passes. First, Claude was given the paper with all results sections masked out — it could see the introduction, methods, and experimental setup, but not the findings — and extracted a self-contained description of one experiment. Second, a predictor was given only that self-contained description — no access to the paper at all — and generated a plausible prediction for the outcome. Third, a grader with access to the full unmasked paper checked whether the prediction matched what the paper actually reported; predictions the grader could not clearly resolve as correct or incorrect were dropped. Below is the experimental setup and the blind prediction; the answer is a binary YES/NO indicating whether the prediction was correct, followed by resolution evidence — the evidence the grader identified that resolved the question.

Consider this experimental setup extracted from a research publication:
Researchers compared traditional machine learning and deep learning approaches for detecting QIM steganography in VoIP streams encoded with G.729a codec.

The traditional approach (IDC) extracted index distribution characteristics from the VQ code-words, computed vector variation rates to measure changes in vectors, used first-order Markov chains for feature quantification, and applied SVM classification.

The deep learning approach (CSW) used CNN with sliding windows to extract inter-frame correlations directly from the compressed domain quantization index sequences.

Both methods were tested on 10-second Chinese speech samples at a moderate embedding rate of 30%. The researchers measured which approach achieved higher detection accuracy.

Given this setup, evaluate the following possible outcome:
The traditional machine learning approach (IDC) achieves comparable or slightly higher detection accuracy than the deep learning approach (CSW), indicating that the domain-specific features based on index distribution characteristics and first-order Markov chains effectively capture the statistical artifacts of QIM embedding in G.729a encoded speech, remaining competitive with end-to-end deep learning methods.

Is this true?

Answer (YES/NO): NO